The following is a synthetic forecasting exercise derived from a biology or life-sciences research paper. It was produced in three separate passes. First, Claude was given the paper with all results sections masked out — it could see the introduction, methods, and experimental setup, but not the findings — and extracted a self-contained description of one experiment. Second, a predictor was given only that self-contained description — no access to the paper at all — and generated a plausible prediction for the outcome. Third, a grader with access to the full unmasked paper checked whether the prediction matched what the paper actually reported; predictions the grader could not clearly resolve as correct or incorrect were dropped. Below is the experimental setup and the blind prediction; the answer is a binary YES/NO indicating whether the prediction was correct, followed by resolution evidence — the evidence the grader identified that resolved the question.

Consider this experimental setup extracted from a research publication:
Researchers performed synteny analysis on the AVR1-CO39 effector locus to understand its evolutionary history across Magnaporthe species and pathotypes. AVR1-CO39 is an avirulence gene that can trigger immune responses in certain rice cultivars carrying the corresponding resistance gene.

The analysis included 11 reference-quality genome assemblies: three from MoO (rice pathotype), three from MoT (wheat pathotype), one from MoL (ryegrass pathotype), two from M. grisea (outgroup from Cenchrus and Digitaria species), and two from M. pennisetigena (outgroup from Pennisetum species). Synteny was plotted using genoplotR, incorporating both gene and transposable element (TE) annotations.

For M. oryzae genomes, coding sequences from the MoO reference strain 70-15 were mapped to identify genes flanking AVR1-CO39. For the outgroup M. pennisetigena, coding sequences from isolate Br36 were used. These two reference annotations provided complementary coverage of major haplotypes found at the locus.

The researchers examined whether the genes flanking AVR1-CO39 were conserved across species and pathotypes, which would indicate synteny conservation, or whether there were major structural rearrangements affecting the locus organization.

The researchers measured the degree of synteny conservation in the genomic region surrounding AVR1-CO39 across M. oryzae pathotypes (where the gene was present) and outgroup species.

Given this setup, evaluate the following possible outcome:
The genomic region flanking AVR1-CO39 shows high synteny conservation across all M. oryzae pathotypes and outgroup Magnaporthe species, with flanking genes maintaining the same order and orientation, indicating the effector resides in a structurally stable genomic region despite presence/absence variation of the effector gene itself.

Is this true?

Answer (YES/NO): NO